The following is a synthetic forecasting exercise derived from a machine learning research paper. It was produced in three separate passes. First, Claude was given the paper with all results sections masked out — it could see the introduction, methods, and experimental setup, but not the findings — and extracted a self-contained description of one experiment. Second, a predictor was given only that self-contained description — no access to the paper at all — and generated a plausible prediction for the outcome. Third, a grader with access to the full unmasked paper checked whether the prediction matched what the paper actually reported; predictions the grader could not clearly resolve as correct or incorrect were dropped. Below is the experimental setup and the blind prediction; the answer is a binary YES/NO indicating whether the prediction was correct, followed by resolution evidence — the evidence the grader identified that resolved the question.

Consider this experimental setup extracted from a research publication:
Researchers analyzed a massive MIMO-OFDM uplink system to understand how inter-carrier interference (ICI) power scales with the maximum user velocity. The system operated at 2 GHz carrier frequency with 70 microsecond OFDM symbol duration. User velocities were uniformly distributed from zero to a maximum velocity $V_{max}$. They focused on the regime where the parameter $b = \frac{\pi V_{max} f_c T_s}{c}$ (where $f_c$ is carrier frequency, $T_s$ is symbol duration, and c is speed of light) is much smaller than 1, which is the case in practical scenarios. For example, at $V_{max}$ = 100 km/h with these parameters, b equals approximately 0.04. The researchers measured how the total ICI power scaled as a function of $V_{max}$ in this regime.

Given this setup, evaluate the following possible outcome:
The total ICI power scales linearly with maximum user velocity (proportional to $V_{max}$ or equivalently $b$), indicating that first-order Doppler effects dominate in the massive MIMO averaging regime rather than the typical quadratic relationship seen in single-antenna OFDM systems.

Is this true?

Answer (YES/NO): NO